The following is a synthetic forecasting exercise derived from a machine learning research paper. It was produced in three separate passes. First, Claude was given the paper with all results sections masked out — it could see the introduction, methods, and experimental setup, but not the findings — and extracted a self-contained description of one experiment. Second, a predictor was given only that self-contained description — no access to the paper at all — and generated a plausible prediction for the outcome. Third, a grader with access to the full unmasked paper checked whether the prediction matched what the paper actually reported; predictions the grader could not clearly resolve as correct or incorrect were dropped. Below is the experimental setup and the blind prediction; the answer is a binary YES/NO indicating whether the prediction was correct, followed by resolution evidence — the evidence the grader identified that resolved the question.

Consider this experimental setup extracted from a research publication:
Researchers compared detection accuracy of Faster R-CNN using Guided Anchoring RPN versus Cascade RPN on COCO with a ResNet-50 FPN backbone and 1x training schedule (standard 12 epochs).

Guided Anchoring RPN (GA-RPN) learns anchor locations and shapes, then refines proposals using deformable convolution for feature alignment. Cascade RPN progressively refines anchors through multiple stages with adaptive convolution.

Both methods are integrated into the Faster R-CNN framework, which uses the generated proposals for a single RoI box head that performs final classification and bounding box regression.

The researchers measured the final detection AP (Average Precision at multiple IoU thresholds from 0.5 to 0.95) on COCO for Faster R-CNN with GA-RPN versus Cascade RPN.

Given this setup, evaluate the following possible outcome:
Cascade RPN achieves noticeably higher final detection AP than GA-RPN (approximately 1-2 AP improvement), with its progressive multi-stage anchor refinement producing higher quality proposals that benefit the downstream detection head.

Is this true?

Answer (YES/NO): NO